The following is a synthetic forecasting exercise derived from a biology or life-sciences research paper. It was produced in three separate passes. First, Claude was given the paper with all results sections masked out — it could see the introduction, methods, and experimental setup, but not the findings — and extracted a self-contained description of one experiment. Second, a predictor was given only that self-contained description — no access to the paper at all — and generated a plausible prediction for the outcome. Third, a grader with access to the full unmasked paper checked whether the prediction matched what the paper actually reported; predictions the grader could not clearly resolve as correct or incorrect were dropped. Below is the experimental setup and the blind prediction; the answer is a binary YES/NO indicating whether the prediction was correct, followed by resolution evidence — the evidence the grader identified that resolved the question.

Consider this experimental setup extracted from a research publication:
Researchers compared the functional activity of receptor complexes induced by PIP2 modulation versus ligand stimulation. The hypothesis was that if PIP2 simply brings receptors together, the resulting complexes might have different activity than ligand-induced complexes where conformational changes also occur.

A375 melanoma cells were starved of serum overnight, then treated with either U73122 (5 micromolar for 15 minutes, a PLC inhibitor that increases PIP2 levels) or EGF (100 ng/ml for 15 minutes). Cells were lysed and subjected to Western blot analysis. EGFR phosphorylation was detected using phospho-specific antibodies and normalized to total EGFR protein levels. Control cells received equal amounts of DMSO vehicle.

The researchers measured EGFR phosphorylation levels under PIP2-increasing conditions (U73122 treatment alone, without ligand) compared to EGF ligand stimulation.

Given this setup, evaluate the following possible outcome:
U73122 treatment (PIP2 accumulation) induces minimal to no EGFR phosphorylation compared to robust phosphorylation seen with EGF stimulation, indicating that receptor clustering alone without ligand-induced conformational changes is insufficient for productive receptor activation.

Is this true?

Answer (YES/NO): YES